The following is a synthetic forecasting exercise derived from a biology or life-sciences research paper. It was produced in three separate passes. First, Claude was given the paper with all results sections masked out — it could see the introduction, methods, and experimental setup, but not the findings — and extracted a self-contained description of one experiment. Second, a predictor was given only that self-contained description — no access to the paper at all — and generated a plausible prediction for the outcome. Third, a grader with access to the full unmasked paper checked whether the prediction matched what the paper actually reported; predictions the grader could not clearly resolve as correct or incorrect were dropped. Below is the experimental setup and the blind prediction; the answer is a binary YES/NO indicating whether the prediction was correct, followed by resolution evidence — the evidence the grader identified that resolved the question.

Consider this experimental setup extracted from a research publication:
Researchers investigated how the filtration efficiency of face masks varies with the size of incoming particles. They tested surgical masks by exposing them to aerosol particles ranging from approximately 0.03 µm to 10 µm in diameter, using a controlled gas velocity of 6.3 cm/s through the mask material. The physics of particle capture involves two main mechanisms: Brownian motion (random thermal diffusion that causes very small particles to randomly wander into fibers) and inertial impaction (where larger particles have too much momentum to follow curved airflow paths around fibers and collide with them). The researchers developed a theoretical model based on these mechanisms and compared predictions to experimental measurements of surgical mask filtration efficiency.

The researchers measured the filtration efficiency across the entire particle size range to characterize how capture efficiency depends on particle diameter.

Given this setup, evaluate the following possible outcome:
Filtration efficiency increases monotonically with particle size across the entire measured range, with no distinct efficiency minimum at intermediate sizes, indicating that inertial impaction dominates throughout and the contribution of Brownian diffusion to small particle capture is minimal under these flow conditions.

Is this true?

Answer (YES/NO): NO